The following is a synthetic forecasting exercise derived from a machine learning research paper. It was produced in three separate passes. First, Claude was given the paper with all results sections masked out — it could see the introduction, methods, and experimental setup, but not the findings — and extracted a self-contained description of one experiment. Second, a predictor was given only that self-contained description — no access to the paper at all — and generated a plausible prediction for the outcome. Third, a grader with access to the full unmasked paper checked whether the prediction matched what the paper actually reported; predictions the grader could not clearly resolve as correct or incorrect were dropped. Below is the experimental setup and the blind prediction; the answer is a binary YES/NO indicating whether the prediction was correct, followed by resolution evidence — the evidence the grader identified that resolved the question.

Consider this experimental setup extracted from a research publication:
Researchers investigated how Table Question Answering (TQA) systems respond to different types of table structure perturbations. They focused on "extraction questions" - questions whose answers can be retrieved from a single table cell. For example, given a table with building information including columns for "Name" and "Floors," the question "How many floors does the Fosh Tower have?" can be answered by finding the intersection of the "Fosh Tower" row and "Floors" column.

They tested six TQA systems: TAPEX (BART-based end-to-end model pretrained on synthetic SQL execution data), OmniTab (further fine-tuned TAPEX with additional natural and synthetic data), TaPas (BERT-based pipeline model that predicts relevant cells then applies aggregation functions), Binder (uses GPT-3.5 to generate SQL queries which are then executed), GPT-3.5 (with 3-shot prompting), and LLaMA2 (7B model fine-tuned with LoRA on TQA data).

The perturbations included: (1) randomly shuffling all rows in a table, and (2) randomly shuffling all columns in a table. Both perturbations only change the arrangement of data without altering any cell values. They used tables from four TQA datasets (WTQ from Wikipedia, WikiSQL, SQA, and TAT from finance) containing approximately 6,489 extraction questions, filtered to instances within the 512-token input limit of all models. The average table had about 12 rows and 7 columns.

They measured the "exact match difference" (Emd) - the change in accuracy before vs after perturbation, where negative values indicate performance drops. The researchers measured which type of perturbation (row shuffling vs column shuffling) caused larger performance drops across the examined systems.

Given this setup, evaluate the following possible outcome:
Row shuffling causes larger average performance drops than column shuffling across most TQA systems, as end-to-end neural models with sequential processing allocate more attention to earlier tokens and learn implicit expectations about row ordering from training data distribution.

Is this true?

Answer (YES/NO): NO